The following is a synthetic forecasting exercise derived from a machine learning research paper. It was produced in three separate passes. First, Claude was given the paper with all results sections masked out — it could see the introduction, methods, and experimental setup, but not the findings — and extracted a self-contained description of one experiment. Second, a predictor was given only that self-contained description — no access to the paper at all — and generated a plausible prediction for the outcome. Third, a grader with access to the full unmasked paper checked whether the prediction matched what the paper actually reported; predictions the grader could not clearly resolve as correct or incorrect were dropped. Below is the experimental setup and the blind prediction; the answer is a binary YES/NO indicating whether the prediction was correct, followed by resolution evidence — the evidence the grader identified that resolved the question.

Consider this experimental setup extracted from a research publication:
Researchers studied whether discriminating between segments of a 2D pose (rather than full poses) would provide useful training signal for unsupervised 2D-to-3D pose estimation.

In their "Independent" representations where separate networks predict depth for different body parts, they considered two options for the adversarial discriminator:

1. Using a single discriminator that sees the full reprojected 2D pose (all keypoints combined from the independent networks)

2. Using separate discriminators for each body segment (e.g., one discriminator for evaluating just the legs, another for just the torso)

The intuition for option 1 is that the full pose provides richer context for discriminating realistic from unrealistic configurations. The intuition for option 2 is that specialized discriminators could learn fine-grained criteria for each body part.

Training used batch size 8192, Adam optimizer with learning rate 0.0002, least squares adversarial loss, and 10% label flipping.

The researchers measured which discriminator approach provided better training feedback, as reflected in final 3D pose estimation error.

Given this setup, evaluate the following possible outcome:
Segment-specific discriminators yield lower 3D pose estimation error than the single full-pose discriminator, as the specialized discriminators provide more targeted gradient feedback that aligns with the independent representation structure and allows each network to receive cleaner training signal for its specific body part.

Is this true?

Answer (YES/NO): NO